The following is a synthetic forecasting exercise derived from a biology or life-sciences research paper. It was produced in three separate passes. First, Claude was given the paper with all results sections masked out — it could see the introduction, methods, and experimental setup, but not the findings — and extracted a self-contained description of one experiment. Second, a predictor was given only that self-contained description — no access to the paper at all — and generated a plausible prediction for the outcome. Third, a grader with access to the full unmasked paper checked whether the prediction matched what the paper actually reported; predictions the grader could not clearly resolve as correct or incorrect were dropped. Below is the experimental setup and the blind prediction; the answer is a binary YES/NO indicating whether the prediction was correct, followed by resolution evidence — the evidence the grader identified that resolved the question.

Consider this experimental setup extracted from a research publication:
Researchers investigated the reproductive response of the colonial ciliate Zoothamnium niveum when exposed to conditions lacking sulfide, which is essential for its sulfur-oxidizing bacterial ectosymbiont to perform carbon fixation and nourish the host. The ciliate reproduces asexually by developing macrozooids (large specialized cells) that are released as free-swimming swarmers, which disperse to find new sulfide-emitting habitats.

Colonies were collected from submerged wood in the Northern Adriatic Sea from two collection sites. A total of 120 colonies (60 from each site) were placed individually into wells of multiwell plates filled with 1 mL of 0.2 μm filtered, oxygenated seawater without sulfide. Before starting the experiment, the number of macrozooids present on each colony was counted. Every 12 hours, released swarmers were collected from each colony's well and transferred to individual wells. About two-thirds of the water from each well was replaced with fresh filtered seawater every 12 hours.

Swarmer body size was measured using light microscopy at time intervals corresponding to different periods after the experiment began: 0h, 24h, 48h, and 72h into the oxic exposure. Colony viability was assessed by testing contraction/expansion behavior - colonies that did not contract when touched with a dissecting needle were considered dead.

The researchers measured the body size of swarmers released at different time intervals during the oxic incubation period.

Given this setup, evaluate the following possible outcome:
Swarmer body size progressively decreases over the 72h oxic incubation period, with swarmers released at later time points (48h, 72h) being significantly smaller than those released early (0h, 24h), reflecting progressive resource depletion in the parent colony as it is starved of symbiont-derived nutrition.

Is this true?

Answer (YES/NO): YES